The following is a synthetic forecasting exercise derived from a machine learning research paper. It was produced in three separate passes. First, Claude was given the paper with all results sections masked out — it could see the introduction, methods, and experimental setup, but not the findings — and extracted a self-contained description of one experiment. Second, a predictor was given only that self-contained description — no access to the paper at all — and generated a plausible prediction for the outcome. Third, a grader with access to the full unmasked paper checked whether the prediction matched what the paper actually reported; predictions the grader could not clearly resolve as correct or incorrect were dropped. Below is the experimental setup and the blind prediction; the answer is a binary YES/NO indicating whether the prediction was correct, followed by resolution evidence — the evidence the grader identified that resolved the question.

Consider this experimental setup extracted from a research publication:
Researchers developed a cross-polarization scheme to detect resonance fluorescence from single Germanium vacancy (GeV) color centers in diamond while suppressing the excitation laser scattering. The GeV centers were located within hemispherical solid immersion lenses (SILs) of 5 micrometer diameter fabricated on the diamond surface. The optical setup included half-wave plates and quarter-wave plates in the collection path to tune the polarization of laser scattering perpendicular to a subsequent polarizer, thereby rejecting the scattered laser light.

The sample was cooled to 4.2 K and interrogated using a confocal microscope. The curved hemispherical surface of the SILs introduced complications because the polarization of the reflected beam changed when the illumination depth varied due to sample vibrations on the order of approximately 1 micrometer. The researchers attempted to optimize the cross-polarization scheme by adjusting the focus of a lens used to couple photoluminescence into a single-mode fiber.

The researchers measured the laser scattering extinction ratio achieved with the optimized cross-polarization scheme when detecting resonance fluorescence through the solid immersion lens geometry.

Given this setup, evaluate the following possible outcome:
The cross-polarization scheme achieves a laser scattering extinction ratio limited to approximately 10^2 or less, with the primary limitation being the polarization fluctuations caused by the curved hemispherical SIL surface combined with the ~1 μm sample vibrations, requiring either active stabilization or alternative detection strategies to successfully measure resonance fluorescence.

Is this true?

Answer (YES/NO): NO